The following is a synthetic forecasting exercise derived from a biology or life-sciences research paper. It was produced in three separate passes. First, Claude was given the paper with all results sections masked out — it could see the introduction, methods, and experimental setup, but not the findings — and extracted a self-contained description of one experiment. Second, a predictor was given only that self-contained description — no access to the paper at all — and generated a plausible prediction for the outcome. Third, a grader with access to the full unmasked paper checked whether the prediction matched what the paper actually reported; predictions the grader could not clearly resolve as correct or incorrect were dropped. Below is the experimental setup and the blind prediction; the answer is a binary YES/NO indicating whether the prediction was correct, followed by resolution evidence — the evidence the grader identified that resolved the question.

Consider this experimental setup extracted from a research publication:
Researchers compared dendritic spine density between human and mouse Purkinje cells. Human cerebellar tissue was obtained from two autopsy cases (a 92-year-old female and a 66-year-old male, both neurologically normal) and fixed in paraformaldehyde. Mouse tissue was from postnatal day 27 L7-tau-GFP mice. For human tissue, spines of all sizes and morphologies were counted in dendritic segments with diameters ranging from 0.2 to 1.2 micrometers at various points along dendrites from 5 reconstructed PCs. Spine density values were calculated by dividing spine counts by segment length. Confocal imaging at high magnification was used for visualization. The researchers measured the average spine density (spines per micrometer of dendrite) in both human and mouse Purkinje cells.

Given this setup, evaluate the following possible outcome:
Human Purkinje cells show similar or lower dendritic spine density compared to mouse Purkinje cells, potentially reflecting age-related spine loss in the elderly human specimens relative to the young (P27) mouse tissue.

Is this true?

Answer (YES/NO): YES